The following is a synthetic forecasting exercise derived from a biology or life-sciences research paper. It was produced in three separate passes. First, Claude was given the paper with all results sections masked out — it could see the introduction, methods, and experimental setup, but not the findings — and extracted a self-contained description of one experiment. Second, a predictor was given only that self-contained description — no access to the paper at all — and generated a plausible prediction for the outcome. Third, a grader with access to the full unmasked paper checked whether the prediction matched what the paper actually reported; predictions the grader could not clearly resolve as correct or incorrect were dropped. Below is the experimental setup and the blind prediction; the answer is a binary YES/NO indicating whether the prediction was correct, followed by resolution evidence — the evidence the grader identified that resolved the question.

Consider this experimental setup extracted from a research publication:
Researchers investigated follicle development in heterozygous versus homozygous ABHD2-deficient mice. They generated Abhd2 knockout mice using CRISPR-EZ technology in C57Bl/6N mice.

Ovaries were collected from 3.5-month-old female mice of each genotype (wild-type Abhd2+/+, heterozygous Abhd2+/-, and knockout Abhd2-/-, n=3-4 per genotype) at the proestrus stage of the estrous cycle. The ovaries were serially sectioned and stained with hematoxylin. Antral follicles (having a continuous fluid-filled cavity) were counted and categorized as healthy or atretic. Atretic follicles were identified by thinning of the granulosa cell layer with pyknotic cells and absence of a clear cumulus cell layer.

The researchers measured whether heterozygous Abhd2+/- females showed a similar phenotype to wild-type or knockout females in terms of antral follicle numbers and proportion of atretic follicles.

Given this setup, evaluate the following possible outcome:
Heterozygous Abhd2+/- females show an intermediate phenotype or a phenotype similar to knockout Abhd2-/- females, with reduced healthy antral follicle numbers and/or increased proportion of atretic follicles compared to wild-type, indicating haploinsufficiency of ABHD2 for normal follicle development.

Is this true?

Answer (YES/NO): YES